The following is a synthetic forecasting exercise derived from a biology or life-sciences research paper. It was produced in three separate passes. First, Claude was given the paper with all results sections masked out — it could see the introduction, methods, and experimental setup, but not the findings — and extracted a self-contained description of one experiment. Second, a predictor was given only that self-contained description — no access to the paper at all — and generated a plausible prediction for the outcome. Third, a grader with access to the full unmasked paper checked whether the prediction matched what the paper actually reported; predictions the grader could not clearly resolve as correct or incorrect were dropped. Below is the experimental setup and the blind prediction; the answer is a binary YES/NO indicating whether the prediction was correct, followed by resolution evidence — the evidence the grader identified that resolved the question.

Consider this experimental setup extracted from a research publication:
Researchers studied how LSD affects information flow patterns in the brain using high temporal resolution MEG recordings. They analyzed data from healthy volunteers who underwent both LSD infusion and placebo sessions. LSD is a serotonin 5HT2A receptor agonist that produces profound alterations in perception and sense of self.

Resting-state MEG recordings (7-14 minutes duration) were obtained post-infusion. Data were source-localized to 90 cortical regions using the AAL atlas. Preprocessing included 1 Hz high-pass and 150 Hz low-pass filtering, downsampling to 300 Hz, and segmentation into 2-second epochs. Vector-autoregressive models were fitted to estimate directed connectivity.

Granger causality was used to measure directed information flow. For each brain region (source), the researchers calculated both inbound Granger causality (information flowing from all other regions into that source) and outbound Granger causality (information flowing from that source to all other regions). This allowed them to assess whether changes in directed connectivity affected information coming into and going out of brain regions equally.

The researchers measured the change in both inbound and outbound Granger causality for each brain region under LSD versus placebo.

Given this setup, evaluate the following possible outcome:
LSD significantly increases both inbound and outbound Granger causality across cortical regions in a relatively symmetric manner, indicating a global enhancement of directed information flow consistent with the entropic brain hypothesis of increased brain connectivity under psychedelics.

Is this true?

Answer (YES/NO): NO